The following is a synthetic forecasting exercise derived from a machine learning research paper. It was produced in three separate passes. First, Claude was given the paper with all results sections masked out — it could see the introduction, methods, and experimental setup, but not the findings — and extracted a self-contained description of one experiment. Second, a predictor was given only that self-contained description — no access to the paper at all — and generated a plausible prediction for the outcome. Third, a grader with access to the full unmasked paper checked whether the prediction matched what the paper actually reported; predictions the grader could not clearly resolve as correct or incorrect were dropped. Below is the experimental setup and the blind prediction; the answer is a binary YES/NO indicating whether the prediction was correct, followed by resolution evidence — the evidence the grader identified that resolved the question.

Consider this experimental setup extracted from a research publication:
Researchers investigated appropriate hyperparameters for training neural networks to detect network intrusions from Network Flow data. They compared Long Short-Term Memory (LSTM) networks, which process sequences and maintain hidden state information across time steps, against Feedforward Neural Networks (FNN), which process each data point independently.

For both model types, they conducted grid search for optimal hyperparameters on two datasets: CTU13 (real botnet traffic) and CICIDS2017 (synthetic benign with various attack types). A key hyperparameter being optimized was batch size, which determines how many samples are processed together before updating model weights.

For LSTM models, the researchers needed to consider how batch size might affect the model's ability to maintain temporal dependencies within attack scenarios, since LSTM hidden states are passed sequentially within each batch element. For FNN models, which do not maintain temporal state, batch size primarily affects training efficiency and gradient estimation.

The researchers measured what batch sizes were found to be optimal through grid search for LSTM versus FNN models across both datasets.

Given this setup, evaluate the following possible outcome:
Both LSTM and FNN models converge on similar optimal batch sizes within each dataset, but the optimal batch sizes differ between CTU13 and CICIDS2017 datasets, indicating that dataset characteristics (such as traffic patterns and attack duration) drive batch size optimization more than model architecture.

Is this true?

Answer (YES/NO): NO